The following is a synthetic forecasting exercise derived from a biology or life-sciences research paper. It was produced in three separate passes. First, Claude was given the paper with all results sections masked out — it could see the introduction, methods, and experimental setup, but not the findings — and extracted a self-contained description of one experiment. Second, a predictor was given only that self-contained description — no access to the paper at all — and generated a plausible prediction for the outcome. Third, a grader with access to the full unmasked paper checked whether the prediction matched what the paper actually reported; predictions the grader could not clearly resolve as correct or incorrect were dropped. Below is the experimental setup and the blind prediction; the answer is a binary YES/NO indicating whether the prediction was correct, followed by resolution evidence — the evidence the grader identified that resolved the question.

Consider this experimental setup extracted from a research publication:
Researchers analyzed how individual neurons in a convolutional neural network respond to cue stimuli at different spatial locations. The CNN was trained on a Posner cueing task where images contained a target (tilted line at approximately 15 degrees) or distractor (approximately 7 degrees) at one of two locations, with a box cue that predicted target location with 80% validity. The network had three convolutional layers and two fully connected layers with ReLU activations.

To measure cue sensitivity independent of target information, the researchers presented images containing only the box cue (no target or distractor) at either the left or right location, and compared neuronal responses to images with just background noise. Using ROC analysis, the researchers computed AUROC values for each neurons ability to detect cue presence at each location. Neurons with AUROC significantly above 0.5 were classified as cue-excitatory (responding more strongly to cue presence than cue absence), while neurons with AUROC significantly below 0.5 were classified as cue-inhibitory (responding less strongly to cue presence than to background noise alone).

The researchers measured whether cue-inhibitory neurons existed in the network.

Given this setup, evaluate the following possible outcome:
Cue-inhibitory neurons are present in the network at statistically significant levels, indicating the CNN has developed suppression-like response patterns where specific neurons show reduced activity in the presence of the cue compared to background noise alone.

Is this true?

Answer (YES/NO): YES